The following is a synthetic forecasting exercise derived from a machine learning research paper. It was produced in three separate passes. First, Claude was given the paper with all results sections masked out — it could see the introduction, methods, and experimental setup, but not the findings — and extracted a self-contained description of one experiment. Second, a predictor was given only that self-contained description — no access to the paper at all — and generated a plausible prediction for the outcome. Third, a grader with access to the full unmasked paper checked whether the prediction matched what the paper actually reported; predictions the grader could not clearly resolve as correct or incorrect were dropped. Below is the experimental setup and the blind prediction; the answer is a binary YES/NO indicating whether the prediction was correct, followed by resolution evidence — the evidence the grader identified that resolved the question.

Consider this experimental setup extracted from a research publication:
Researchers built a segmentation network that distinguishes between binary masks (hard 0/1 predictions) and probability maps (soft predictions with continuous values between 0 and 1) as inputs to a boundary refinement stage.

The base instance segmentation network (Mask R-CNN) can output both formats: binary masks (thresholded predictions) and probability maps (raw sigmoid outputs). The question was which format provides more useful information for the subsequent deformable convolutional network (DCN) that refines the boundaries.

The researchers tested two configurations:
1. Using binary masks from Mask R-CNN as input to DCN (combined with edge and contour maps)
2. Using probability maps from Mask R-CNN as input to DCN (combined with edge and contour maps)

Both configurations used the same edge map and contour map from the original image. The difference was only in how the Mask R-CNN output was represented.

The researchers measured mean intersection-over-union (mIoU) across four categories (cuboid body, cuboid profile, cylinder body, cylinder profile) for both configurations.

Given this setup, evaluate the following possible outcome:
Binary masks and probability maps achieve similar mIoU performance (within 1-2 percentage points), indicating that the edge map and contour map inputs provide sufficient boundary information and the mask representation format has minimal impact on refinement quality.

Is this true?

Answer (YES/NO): NO